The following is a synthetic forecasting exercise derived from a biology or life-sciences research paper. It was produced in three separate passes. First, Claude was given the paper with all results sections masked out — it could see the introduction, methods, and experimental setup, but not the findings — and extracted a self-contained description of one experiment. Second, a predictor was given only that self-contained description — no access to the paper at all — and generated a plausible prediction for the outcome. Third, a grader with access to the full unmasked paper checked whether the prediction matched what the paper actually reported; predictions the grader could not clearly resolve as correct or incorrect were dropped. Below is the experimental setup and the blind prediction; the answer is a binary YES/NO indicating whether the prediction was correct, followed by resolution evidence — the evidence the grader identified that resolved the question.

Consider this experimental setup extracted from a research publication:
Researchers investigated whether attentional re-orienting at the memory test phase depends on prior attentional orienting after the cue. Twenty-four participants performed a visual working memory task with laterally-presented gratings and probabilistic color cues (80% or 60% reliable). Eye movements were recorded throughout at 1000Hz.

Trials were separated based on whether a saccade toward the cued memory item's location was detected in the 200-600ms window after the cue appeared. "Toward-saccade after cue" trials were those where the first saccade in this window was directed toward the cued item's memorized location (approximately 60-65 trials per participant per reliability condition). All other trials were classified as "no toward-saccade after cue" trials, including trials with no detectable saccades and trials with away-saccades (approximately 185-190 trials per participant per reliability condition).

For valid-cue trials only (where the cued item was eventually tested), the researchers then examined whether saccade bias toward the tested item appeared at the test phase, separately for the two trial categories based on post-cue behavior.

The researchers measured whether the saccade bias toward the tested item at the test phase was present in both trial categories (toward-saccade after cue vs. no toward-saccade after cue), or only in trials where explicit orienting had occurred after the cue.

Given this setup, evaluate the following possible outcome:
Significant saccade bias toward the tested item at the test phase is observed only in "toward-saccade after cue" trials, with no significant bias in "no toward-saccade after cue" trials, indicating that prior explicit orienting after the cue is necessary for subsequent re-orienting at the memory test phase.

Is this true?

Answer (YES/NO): NO